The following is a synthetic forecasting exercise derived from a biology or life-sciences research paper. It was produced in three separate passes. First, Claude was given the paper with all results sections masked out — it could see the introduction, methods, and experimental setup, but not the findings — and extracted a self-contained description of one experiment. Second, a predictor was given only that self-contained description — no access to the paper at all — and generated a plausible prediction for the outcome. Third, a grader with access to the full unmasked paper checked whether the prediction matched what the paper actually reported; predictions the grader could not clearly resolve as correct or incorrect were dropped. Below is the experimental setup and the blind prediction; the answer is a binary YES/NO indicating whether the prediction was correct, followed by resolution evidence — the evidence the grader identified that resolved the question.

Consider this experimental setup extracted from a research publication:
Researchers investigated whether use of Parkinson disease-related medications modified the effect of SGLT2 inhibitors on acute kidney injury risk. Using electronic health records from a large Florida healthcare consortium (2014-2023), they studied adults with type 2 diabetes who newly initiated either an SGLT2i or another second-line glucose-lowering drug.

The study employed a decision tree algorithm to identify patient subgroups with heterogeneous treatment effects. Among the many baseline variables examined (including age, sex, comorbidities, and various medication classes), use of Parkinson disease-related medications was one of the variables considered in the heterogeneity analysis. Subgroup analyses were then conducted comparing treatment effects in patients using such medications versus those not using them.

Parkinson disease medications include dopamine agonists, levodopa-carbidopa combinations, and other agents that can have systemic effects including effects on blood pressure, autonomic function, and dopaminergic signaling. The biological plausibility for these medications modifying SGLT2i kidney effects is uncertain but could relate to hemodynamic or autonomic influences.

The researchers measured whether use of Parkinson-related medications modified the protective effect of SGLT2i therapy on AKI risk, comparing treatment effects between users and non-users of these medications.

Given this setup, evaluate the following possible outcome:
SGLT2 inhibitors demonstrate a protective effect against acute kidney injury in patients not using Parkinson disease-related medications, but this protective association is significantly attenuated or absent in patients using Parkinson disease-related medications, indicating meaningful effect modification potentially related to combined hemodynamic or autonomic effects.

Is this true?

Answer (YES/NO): NO